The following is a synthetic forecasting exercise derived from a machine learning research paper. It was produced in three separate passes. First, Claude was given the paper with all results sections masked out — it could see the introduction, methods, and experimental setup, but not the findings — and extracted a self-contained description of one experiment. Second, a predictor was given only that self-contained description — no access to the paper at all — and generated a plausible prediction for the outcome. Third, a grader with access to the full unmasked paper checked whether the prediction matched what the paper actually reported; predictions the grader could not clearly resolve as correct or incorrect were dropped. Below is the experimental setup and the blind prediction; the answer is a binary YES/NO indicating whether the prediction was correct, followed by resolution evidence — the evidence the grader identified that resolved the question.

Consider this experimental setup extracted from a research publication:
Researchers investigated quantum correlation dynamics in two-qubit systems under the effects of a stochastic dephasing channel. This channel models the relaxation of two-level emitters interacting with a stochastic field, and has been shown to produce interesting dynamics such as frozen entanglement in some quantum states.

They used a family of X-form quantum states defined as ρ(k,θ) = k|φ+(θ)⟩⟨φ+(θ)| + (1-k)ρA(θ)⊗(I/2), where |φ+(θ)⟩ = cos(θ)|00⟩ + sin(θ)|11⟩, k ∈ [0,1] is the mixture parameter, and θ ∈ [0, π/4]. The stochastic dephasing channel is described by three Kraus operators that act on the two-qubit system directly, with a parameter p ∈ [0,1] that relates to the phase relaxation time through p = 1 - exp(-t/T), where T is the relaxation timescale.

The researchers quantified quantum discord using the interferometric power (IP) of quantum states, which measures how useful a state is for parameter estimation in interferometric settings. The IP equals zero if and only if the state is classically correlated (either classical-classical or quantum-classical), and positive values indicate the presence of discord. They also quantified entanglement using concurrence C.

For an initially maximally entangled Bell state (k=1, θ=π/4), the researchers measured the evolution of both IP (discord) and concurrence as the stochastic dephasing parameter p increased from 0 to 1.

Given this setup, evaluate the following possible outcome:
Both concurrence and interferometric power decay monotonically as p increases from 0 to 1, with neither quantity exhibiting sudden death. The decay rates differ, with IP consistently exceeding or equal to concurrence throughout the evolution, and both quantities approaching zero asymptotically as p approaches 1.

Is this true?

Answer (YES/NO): NO